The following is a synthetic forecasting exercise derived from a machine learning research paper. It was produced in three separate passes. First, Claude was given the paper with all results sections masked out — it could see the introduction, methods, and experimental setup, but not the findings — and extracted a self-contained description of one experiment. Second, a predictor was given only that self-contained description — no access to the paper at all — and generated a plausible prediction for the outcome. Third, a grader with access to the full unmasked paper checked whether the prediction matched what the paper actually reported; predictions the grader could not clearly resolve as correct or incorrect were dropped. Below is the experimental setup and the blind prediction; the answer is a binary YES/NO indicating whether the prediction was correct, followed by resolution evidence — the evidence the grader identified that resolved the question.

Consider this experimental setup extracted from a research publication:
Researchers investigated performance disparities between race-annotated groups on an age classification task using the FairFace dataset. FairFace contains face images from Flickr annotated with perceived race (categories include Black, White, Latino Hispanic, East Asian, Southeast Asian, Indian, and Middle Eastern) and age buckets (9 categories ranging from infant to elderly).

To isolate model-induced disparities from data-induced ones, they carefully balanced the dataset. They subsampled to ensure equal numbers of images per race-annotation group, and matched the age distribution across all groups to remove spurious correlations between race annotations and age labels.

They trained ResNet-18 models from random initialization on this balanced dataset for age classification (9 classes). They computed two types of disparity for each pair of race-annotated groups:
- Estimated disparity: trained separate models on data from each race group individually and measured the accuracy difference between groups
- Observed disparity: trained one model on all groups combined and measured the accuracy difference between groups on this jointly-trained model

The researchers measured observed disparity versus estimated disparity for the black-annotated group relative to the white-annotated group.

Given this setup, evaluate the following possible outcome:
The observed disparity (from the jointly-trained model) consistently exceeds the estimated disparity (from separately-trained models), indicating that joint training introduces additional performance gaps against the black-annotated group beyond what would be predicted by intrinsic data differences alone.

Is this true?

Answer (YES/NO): YES